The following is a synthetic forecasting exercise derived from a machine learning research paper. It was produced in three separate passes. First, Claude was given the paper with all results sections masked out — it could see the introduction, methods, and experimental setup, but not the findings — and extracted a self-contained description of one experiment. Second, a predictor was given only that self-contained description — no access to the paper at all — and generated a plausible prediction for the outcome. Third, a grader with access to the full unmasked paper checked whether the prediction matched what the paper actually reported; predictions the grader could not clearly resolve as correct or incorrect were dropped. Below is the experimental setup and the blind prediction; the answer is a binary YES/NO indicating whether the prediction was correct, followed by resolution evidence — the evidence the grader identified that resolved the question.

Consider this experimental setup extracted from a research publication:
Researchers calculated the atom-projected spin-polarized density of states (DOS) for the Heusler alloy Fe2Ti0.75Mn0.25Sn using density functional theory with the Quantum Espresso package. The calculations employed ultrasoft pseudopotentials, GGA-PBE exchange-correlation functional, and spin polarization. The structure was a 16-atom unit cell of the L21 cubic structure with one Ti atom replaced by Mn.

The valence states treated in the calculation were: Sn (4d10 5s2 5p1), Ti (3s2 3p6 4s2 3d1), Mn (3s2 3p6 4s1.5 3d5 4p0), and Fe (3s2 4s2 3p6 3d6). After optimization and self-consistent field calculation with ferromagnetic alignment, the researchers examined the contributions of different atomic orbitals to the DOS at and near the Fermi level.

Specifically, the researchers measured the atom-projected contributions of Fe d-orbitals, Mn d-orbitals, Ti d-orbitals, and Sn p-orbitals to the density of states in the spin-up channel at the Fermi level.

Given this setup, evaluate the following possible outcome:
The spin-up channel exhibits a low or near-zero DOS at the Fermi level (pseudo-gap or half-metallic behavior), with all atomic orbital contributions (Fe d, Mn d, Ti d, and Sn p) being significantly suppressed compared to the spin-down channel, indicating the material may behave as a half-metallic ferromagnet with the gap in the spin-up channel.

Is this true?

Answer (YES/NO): NO